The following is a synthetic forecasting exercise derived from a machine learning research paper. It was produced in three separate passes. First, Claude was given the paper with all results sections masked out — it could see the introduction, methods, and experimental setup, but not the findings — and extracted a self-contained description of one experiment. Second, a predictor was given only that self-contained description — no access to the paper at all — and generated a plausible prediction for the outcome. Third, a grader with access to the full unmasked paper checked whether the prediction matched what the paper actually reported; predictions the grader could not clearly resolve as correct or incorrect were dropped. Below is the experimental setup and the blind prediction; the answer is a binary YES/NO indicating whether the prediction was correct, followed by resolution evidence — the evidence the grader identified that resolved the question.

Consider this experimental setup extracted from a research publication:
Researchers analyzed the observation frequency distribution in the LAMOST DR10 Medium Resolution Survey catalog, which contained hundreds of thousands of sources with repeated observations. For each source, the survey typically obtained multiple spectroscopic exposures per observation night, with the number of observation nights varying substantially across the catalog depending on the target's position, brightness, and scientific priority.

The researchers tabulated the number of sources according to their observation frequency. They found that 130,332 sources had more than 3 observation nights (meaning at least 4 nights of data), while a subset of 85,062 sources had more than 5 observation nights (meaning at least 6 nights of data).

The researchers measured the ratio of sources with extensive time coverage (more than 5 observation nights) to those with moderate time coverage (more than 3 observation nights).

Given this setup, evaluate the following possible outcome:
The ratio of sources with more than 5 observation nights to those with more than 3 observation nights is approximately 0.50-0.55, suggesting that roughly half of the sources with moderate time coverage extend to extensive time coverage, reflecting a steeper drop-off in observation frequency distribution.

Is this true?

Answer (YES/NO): NO